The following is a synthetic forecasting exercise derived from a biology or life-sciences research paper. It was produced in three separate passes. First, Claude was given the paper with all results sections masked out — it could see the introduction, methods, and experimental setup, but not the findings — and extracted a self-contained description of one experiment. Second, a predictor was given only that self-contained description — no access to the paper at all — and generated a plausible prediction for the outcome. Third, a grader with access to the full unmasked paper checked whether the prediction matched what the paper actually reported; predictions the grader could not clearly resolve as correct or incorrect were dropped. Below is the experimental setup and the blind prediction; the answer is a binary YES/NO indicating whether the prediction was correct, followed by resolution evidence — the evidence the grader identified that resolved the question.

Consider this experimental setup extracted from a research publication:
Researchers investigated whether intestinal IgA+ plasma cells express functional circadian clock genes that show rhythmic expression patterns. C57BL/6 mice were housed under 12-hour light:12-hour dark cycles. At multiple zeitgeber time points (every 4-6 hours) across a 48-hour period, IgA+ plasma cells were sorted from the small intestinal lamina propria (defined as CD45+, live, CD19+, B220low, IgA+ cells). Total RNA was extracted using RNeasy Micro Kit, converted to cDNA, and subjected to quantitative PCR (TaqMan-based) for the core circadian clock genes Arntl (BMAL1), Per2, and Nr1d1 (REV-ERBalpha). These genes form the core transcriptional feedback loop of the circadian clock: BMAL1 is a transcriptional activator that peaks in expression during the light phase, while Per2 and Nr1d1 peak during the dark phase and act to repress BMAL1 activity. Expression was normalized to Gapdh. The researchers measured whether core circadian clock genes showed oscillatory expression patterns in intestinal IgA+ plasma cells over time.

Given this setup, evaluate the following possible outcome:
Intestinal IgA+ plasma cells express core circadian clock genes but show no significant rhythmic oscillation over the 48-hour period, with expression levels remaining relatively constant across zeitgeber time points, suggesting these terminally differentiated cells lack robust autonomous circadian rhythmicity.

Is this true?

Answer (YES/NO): NO